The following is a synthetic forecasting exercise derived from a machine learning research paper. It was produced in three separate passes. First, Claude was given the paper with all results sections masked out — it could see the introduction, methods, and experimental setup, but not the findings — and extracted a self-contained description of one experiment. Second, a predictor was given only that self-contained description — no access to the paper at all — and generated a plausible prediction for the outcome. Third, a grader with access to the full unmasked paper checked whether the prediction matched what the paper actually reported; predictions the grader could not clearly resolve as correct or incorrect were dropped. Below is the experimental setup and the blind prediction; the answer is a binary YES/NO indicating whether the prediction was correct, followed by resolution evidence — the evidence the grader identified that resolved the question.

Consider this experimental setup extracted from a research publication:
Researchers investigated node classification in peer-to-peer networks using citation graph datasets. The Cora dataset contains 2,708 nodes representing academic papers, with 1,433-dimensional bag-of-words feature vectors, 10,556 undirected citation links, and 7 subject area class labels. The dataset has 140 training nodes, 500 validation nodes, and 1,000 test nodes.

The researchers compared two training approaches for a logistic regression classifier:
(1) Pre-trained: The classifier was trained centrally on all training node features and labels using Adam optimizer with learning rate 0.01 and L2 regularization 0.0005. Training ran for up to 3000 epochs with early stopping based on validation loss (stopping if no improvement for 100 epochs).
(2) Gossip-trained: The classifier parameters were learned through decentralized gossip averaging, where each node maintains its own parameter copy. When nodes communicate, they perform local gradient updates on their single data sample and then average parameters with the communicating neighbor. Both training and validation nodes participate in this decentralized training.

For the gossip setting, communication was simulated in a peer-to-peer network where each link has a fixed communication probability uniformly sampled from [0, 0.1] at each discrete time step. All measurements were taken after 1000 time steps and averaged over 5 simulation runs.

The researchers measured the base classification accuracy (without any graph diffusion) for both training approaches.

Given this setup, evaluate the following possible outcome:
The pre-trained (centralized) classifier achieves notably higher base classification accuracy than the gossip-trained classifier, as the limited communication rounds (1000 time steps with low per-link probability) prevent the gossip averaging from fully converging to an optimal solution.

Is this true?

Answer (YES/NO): NO